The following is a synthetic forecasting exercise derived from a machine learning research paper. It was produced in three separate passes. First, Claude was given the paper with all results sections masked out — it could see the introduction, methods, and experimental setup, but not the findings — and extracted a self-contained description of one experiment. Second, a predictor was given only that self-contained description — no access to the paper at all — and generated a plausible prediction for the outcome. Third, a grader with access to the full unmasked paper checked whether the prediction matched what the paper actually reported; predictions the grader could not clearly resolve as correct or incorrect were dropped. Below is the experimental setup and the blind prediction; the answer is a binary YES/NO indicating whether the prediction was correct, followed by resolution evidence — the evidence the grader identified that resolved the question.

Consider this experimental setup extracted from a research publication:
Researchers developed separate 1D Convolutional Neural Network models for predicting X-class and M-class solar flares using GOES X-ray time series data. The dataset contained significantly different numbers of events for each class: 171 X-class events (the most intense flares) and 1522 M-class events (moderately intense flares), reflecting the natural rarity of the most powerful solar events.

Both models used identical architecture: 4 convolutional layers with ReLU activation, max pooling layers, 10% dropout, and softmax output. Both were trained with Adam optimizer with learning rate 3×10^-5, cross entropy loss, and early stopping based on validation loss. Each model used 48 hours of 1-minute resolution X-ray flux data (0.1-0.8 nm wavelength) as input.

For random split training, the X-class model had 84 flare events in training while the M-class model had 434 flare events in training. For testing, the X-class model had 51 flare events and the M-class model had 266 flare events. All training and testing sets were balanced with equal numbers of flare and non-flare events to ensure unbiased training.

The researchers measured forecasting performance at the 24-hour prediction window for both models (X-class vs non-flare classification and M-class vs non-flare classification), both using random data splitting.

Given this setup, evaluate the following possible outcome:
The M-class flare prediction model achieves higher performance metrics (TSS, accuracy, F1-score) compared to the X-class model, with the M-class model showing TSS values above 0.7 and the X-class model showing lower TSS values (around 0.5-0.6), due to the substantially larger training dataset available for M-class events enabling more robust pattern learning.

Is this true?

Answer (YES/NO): NO